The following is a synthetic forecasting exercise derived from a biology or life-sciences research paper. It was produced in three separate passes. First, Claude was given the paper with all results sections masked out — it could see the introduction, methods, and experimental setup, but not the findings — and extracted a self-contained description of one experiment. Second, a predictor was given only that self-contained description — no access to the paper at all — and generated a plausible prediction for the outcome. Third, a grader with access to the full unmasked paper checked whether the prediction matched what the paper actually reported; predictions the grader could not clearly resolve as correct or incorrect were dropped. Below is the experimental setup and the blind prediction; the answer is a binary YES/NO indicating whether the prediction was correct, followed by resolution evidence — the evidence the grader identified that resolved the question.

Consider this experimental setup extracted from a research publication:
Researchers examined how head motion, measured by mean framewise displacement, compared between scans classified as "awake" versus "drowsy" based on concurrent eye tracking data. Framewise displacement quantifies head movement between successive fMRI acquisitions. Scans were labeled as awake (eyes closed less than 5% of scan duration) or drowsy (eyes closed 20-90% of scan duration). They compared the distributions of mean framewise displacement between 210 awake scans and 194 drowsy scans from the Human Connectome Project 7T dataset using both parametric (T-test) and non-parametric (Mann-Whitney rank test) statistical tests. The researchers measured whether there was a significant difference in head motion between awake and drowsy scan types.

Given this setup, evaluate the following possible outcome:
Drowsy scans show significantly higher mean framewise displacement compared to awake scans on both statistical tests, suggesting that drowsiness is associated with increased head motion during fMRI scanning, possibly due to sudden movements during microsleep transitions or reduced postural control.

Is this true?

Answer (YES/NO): NO